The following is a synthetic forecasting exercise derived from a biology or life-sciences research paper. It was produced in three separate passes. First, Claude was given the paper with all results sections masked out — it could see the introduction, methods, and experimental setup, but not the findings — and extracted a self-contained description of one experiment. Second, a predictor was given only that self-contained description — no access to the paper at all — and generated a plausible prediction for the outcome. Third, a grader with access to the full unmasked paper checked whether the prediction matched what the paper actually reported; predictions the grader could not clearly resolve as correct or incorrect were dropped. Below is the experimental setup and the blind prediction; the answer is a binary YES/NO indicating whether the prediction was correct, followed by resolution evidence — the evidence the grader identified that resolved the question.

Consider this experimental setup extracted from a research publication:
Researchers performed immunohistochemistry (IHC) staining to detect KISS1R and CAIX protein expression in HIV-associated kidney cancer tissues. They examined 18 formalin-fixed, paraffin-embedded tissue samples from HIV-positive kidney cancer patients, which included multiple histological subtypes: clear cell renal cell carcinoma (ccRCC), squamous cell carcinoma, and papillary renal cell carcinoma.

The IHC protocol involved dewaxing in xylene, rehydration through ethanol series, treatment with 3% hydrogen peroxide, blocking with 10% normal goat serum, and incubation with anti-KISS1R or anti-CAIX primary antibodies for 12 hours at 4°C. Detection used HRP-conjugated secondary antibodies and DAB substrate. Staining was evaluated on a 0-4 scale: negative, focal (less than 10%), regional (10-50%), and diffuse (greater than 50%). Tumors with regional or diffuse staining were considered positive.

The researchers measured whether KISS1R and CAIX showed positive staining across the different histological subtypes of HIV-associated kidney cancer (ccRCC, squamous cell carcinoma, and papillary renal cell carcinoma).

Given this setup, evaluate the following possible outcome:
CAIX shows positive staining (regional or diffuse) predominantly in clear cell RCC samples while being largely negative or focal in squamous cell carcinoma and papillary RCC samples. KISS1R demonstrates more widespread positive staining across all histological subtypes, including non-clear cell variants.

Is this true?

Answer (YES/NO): NO